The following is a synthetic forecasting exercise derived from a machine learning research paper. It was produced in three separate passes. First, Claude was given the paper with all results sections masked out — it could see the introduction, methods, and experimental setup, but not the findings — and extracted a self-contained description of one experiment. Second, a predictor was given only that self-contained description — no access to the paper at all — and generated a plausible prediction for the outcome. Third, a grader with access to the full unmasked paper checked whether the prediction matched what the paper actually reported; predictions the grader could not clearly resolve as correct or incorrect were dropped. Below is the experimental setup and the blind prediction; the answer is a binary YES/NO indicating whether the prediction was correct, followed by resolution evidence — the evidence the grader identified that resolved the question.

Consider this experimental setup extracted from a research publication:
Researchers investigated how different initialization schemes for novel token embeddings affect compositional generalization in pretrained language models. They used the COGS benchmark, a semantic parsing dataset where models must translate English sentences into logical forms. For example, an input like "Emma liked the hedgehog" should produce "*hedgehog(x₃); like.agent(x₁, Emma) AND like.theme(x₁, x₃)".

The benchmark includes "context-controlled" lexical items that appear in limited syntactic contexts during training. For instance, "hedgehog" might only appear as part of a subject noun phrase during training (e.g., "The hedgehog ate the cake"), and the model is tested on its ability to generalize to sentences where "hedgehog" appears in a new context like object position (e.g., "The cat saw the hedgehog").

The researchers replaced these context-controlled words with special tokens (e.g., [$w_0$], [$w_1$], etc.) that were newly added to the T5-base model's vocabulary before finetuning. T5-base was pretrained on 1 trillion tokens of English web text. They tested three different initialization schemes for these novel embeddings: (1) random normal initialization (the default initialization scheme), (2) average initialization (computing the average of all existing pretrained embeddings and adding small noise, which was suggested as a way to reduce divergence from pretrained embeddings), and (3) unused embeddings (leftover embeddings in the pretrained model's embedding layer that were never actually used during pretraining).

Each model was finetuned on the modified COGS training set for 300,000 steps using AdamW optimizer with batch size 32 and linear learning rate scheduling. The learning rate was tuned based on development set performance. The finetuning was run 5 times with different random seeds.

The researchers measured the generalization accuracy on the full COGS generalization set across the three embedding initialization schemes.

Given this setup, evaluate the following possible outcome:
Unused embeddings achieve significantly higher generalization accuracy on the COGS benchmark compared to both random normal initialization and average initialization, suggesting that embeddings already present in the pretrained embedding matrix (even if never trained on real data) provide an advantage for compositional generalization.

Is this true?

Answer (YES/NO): NO